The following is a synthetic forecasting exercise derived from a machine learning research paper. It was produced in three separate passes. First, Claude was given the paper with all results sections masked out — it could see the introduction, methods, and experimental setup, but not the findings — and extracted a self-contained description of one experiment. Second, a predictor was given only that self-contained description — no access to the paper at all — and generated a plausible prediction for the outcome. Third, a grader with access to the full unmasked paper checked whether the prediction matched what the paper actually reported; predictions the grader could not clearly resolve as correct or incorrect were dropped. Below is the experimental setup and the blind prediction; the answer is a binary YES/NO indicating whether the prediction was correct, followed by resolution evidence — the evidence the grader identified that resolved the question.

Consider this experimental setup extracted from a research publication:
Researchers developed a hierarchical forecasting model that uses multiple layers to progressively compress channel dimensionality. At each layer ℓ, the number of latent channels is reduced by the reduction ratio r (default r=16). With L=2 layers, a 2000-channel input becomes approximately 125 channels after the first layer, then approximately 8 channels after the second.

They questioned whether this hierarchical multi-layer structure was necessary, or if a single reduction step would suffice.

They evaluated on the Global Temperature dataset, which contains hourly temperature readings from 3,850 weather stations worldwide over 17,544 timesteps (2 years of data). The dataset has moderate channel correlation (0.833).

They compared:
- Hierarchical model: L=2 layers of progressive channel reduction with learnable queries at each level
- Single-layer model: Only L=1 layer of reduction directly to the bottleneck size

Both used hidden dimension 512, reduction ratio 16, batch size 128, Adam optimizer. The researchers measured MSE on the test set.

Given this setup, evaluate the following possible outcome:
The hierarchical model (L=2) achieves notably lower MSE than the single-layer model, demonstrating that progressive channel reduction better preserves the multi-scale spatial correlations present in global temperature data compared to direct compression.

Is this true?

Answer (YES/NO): NO